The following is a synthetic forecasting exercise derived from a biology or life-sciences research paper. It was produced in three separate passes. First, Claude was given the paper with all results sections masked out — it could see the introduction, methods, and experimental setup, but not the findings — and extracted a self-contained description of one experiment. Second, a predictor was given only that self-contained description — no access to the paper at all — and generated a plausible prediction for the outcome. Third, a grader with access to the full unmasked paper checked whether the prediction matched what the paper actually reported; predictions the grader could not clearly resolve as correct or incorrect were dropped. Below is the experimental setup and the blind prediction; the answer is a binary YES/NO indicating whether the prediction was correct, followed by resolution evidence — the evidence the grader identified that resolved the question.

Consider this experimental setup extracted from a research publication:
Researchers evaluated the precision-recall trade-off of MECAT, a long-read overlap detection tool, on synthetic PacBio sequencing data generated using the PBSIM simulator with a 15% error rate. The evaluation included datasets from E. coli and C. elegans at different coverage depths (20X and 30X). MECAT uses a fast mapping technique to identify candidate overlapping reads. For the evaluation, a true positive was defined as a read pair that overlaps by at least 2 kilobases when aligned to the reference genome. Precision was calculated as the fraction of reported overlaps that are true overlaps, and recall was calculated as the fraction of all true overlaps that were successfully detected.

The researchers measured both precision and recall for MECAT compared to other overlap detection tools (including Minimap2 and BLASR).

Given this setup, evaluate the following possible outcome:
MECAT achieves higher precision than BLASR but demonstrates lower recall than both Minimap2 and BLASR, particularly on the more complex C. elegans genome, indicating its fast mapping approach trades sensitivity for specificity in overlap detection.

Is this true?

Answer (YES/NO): YES